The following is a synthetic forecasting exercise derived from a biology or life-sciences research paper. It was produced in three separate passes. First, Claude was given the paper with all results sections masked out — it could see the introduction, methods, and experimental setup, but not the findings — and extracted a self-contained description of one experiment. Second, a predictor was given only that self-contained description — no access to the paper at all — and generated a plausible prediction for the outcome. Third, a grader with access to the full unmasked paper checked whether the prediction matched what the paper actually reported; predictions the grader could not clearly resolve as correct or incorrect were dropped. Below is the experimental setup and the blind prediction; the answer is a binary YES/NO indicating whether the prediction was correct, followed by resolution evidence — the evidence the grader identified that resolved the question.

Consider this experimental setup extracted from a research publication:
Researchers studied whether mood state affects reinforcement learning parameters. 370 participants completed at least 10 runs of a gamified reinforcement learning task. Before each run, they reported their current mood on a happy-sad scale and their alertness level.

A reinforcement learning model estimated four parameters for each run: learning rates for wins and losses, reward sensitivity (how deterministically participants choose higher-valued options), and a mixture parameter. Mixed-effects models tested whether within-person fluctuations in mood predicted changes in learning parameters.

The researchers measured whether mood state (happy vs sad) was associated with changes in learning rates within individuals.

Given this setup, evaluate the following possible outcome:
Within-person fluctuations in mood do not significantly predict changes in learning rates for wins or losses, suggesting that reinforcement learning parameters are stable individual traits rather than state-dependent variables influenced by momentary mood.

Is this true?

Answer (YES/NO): NO